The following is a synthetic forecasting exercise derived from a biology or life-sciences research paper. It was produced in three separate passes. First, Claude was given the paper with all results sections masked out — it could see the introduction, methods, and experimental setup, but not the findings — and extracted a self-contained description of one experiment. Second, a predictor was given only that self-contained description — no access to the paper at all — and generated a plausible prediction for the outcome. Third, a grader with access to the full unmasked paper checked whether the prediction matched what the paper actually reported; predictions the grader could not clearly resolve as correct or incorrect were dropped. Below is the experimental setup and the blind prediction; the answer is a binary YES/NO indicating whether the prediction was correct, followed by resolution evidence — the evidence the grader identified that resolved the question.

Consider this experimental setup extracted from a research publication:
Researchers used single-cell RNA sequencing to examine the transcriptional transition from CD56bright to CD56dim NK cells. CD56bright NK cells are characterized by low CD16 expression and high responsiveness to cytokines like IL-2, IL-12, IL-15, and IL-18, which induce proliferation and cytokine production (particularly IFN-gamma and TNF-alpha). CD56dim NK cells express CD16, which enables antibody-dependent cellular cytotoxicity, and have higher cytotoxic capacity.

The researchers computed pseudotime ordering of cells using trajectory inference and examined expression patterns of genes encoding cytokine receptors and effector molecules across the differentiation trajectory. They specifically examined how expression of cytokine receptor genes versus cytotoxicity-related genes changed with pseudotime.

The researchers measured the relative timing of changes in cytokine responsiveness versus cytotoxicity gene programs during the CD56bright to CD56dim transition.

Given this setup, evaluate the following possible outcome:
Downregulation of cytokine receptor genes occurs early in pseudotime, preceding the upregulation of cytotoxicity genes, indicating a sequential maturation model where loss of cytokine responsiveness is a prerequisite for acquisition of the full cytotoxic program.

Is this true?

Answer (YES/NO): YES